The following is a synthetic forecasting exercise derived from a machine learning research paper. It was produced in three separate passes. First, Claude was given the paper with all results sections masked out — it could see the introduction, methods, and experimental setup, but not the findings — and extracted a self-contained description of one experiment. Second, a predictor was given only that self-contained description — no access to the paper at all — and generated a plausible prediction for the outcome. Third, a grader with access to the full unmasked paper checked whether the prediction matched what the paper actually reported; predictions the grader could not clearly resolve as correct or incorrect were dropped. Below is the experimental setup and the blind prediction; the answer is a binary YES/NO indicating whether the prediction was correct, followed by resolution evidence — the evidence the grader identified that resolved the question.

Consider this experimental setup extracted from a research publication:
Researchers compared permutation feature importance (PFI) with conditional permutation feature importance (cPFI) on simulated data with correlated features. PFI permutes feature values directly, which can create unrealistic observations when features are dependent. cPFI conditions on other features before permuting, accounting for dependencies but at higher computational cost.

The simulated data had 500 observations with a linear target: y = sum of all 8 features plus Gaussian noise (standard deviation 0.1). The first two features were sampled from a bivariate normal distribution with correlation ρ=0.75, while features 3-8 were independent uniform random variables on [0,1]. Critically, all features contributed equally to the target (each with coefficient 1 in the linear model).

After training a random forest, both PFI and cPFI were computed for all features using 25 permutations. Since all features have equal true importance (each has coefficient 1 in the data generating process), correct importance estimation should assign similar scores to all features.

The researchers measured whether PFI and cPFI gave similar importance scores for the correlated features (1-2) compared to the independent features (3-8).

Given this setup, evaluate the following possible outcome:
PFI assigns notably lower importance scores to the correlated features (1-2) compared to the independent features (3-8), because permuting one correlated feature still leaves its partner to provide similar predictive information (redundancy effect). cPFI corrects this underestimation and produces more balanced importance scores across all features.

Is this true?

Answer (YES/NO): NO